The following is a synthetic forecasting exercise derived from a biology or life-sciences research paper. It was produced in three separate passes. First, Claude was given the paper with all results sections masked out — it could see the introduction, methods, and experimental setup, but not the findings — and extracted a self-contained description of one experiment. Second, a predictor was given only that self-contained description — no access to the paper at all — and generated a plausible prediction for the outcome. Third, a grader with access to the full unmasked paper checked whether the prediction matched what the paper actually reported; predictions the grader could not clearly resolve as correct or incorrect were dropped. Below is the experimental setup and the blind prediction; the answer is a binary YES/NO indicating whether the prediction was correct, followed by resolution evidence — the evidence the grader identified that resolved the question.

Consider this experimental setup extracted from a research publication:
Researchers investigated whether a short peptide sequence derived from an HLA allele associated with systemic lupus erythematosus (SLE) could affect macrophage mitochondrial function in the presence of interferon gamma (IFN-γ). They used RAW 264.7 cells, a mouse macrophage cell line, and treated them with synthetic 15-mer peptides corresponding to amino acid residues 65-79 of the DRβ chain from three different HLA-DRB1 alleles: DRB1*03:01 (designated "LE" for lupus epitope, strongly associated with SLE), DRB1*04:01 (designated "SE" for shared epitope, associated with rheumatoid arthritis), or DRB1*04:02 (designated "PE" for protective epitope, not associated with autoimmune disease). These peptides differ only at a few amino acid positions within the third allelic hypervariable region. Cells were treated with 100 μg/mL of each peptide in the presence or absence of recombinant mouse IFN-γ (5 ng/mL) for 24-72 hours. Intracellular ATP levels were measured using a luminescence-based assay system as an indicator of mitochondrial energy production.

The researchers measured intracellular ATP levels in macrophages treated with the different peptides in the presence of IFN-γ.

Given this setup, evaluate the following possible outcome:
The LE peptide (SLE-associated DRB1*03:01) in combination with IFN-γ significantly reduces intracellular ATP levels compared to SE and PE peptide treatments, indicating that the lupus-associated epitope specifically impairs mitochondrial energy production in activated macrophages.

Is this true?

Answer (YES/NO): YES